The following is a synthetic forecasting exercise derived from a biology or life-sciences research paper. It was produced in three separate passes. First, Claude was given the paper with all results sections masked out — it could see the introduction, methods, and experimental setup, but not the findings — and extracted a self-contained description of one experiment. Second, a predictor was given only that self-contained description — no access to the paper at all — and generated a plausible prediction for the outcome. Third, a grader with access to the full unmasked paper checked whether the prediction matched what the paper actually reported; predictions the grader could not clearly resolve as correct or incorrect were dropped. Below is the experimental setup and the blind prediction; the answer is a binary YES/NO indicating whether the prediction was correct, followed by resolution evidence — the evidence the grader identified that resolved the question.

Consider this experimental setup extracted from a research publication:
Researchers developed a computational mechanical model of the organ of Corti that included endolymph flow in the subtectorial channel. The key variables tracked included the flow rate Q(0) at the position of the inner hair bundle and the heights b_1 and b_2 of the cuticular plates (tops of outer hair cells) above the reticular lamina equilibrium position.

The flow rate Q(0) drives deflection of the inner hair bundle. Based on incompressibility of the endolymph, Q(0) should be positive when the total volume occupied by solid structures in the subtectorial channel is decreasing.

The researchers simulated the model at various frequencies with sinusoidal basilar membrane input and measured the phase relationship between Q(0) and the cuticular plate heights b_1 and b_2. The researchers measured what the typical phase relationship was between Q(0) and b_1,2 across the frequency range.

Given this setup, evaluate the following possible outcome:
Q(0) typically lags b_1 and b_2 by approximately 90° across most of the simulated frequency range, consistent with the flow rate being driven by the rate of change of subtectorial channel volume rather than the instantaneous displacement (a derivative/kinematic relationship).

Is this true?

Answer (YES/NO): NO